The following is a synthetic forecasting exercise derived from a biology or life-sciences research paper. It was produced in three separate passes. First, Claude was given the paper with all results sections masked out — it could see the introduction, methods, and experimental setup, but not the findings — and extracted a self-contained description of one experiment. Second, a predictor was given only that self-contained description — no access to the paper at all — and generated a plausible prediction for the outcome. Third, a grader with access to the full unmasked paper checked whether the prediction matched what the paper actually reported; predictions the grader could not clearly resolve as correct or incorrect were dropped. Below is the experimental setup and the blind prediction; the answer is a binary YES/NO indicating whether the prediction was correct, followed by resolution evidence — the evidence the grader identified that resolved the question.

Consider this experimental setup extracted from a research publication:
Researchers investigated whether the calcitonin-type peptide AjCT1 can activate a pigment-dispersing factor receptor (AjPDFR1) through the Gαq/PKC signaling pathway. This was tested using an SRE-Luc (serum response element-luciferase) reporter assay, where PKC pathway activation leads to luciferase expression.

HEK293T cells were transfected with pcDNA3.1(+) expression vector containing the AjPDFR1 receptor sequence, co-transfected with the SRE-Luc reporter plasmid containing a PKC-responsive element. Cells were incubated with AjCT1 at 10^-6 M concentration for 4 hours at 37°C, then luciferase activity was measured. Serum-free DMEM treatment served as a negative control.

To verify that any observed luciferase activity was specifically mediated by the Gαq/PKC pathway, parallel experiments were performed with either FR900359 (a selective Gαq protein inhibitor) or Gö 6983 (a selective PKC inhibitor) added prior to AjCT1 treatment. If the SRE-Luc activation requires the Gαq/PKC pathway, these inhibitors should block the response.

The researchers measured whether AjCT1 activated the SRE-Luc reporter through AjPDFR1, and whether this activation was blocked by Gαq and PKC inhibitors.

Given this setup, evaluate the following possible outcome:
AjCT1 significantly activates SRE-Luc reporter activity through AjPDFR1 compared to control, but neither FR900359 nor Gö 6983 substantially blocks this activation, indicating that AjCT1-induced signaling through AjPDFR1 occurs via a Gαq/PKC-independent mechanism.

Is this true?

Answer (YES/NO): NO